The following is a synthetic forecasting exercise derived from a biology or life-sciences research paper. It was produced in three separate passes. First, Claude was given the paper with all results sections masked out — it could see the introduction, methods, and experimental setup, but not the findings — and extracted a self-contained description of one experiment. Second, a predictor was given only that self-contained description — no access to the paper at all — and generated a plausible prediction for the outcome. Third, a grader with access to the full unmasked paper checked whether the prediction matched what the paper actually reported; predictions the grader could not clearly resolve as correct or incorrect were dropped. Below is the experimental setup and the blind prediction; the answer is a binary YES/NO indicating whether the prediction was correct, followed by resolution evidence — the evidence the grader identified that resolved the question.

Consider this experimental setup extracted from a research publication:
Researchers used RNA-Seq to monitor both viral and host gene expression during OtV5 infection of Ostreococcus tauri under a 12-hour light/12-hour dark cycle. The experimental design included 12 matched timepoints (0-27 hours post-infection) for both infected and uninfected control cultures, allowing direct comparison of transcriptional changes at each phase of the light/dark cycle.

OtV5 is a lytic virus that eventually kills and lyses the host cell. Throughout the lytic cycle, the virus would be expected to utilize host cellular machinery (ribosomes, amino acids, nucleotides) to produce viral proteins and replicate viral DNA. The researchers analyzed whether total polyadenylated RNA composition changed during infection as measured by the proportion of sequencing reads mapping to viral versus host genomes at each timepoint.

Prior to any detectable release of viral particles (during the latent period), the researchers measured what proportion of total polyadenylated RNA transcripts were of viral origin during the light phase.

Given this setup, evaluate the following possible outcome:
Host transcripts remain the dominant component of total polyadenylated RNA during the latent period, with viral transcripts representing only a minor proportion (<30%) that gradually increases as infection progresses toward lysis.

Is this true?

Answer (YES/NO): YES